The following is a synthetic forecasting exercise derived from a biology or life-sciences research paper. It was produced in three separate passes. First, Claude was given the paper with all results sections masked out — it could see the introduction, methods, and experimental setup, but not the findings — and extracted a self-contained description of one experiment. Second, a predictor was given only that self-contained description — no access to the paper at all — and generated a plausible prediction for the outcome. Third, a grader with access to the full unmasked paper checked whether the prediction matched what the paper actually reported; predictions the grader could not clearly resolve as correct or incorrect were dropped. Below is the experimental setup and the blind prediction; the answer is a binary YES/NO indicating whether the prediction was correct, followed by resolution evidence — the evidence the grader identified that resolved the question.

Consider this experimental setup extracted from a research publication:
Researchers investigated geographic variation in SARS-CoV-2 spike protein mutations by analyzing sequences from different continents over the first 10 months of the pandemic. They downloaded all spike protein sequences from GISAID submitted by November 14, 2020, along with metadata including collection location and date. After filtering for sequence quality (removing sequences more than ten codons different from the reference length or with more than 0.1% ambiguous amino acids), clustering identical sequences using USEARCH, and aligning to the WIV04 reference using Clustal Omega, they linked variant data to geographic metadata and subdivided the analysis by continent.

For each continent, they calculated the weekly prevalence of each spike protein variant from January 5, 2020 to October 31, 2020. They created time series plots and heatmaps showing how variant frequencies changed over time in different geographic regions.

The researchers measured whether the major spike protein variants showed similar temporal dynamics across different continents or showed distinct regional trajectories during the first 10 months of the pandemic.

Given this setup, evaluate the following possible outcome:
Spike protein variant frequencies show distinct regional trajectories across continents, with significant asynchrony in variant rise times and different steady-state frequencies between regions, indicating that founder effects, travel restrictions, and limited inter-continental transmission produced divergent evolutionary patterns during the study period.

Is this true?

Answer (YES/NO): YES